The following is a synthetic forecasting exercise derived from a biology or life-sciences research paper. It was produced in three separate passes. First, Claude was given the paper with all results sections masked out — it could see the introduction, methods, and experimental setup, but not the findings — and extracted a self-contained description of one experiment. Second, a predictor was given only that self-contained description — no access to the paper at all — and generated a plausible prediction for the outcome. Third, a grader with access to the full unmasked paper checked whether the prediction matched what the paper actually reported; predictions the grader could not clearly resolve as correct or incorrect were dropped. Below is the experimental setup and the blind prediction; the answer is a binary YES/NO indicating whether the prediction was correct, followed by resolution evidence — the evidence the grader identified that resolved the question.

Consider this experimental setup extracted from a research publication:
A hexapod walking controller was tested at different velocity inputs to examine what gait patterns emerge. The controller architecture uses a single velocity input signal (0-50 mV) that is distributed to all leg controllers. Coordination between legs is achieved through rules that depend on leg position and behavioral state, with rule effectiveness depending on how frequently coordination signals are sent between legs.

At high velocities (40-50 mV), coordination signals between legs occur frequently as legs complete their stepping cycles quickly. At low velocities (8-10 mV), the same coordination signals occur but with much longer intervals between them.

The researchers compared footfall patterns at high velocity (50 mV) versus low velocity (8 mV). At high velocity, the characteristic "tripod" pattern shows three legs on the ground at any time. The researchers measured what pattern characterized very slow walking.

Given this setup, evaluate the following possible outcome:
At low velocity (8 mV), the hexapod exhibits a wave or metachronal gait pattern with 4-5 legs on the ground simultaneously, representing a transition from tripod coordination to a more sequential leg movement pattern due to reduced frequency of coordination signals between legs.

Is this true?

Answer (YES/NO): NO